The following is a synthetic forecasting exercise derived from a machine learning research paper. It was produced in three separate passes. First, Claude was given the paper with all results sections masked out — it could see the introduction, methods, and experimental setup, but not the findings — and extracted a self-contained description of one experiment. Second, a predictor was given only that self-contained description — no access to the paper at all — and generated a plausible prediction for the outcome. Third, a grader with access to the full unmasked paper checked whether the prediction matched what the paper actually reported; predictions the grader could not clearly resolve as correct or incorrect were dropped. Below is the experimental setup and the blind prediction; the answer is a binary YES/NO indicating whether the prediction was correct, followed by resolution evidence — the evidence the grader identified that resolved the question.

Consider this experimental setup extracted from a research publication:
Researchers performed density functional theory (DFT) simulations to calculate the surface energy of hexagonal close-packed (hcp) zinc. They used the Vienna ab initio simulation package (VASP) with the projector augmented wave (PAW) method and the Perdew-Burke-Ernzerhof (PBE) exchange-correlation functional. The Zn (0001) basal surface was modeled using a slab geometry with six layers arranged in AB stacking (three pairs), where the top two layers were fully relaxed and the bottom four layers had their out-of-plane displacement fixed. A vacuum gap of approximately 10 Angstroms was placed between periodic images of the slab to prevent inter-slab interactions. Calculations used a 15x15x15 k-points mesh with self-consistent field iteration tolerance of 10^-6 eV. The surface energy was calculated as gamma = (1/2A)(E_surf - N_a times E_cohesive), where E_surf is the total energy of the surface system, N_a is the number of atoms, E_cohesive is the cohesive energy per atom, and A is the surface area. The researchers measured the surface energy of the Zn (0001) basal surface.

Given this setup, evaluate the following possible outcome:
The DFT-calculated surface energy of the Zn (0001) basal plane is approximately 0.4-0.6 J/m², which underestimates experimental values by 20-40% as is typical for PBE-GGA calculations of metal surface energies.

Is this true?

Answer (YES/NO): NO